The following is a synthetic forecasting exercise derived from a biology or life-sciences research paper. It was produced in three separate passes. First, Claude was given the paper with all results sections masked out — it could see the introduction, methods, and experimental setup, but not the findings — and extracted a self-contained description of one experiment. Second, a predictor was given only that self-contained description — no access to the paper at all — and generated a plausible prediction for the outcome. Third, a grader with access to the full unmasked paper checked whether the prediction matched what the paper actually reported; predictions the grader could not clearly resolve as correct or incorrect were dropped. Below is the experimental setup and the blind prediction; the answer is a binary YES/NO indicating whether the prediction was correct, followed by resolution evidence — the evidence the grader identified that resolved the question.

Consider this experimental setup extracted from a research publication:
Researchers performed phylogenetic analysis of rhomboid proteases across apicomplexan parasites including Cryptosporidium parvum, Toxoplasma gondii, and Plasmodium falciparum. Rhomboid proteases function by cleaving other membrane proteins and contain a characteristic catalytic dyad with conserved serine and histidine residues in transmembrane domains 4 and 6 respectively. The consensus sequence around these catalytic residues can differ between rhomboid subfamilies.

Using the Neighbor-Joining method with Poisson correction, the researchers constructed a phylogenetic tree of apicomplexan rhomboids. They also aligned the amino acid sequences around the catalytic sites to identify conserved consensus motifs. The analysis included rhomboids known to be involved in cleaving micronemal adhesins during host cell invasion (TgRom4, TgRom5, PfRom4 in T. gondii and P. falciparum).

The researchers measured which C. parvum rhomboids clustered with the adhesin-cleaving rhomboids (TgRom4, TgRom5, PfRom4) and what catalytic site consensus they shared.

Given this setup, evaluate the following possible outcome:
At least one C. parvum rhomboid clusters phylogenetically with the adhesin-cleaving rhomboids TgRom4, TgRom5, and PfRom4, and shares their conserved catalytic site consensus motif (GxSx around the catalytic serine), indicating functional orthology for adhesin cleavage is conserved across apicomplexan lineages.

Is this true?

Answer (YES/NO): YES